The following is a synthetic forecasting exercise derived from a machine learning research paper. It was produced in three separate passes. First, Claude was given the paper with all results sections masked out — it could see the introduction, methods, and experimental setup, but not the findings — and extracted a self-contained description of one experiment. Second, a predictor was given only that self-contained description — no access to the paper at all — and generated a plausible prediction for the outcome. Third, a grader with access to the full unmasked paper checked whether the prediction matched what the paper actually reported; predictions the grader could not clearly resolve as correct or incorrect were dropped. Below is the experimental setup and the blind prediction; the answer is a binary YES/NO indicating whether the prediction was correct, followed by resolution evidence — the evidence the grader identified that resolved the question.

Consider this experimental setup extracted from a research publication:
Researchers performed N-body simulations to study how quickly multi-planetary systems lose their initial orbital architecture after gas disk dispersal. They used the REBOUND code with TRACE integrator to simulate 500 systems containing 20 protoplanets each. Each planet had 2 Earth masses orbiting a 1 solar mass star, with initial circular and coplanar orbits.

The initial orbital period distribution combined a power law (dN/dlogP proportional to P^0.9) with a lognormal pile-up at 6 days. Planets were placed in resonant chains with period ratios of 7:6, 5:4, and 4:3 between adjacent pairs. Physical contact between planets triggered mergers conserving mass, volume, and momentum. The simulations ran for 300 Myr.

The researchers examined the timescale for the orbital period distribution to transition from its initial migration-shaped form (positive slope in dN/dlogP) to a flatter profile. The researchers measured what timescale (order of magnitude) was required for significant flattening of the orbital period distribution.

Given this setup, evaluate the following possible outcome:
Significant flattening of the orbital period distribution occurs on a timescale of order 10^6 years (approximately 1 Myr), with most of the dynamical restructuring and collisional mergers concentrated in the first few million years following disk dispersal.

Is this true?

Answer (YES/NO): NO